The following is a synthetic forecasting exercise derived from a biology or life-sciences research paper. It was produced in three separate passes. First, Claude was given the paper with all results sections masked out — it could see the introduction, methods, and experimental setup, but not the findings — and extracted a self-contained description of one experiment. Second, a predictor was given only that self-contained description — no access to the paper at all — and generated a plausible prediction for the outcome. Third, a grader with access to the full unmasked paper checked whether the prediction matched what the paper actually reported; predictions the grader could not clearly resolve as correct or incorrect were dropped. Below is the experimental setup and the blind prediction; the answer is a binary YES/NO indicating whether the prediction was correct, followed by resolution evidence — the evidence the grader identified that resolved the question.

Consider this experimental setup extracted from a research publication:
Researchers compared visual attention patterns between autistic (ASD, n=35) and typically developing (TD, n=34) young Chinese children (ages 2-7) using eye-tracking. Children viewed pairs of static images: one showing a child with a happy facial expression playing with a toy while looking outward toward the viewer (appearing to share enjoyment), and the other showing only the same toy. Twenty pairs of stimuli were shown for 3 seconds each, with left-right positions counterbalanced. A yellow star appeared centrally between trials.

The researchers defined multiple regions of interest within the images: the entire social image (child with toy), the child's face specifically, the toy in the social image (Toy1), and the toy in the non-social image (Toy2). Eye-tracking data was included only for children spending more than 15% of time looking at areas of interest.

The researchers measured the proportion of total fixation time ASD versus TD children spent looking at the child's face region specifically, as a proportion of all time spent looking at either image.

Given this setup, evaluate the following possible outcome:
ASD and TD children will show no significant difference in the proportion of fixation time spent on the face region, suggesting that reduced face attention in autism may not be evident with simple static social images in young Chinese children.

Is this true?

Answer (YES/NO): YES